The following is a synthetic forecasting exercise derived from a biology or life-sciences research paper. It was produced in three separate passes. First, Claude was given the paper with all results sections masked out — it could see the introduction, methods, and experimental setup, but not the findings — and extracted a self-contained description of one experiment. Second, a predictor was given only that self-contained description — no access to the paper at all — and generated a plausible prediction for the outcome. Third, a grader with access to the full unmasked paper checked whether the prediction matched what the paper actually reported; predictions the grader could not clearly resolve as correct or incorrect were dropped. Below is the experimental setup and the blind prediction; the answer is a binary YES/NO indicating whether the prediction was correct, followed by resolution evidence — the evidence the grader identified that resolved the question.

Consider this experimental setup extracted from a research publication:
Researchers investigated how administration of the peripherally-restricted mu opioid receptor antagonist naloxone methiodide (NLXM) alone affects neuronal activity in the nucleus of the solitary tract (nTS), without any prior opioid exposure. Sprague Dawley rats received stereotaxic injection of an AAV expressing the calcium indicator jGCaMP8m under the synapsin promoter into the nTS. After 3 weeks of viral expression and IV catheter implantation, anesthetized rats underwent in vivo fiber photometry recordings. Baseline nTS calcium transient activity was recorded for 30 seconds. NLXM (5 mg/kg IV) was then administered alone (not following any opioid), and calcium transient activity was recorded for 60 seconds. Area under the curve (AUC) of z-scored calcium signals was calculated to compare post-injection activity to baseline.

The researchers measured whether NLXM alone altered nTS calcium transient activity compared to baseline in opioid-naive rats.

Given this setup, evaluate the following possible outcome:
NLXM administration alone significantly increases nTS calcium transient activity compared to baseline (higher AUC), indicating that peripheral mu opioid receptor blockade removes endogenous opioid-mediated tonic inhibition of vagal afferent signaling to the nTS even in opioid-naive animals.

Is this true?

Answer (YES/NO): NO